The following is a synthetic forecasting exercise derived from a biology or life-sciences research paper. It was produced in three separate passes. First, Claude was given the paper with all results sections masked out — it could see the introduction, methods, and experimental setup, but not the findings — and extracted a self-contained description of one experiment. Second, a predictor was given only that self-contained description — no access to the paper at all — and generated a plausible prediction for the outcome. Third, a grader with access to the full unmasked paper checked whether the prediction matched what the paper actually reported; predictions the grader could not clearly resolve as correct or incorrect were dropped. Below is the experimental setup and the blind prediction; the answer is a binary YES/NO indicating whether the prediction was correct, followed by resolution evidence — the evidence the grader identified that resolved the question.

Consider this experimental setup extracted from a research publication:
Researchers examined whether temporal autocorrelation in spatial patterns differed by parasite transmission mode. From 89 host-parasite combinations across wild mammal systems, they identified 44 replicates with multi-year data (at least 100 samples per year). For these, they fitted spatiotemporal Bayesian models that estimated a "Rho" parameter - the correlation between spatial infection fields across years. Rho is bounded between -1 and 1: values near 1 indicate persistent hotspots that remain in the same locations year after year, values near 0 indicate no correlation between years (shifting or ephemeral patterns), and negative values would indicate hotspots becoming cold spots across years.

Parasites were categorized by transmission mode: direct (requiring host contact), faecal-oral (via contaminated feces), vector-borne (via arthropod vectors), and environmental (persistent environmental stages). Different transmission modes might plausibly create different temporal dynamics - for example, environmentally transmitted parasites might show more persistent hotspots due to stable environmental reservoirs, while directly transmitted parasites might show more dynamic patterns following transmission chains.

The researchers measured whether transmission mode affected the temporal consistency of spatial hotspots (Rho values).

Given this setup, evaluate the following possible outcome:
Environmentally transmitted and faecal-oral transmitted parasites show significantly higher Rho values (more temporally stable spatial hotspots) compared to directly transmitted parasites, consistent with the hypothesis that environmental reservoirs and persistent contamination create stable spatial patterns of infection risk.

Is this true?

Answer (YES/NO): NO